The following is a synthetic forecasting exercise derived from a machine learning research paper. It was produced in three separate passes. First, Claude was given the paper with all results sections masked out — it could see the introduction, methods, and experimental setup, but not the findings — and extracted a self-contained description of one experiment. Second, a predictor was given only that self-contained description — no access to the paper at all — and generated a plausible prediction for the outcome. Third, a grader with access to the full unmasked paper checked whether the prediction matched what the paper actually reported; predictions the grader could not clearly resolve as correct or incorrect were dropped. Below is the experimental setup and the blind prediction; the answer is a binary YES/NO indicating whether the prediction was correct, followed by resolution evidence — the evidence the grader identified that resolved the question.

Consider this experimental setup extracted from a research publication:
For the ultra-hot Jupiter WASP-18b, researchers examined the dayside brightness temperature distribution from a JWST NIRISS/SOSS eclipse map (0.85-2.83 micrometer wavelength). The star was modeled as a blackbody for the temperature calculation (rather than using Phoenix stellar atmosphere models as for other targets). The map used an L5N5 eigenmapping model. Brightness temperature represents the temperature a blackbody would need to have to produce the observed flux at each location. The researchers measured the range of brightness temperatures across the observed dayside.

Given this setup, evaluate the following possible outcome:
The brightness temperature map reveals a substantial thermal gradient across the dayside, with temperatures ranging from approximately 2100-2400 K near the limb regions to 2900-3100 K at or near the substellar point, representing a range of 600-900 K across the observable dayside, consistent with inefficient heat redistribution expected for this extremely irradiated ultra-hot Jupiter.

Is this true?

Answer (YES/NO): NO